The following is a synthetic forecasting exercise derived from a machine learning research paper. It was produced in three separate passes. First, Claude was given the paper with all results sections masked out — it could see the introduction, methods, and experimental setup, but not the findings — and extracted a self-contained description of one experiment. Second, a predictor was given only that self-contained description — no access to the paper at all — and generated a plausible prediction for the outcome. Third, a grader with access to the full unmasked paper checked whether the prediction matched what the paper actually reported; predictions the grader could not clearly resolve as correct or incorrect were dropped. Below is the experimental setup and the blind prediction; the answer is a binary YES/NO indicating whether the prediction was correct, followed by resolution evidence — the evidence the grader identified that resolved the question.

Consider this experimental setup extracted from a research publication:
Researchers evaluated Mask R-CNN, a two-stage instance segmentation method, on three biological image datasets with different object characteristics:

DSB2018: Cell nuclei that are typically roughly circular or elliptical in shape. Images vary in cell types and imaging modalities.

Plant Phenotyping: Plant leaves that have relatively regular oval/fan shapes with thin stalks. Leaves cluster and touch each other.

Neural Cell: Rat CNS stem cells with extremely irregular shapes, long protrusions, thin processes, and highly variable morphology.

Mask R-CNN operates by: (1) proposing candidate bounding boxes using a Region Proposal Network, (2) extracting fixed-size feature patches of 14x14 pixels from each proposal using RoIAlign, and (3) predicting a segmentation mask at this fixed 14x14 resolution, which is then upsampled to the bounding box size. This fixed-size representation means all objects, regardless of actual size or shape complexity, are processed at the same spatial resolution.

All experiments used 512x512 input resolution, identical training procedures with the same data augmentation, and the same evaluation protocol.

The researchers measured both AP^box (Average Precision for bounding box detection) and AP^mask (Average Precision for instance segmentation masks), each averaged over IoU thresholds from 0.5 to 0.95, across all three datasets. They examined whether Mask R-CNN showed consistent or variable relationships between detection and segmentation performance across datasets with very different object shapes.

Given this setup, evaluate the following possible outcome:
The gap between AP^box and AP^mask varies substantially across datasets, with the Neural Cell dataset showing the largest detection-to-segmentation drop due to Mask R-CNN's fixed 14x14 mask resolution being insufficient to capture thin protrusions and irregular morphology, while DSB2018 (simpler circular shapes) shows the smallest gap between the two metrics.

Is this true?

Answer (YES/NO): NO